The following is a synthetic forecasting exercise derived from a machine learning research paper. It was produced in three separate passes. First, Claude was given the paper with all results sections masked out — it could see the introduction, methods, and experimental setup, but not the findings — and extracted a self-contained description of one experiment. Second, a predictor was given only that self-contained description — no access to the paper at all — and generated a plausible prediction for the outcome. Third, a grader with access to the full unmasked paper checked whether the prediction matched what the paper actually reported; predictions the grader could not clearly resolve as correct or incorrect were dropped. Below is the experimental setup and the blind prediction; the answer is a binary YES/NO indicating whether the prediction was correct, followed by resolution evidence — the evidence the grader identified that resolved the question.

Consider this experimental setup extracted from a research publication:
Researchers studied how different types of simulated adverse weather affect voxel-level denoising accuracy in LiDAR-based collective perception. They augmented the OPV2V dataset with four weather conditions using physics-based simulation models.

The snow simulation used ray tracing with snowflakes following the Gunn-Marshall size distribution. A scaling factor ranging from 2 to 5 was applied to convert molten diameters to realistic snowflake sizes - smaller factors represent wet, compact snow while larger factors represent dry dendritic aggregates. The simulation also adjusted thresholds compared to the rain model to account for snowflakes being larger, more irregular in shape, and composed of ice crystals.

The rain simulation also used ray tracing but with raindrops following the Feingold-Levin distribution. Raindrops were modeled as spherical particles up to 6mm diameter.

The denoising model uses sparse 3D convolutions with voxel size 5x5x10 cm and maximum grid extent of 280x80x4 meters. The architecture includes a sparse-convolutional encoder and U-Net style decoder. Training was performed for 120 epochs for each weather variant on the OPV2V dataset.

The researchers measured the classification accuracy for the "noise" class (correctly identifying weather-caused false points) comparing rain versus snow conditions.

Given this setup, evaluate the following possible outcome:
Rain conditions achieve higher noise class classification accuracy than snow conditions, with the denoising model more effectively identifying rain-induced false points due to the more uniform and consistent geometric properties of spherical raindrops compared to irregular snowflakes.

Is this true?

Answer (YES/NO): YES